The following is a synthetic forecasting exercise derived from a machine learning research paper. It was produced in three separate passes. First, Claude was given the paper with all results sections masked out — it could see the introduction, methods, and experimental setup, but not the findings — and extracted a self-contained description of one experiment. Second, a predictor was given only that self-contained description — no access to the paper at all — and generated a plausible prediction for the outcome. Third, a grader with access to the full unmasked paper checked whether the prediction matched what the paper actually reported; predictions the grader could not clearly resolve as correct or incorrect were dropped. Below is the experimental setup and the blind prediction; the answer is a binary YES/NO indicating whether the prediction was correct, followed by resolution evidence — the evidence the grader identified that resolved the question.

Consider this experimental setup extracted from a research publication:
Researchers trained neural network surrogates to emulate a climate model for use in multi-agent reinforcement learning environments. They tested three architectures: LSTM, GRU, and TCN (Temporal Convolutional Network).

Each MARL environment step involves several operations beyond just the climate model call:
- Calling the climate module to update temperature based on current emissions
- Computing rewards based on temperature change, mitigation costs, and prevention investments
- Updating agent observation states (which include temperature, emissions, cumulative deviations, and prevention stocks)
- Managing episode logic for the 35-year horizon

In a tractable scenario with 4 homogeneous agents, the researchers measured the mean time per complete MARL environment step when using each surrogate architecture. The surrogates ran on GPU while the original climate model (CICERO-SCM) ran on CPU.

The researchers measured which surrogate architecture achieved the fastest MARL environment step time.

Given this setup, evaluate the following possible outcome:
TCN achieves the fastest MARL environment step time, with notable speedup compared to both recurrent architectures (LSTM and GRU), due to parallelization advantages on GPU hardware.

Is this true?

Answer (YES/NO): NO